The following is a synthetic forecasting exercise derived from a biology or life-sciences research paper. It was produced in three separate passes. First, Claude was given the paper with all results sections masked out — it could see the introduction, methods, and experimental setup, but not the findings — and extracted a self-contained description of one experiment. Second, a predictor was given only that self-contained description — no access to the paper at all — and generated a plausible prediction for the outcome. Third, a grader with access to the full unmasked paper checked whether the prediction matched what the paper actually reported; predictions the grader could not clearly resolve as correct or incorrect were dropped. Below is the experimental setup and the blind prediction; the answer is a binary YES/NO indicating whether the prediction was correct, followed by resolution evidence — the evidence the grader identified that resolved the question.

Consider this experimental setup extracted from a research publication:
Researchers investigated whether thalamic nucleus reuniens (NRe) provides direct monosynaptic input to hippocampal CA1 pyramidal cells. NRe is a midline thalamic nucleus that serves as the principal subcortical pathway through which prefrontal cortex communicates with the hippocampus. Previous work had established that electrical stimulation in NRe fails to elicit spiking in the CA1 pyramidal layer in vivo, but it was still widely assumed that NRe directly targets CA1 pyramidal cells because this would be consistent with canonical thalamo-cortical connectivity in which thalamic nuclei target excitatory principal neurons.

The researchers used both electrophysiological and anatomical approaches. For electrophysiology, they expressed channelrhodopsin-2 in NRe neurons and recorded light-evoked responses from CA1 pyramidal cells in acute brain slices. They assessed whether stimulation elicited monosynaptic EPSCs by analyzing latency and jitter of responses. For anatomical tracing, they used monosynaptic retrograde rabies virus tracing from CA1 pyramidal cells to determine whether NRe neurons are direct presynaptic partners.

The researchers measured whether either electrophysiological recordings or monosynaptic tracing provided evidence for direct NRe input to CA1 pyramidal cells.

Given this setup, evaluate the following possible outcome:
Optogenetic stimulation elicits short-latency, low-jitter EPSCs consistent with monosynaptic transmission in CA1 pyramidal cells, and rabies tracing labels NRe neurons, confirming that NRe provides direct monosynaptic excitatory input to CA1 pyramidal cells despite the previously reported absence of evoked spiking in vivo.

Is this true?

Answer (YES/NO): NO